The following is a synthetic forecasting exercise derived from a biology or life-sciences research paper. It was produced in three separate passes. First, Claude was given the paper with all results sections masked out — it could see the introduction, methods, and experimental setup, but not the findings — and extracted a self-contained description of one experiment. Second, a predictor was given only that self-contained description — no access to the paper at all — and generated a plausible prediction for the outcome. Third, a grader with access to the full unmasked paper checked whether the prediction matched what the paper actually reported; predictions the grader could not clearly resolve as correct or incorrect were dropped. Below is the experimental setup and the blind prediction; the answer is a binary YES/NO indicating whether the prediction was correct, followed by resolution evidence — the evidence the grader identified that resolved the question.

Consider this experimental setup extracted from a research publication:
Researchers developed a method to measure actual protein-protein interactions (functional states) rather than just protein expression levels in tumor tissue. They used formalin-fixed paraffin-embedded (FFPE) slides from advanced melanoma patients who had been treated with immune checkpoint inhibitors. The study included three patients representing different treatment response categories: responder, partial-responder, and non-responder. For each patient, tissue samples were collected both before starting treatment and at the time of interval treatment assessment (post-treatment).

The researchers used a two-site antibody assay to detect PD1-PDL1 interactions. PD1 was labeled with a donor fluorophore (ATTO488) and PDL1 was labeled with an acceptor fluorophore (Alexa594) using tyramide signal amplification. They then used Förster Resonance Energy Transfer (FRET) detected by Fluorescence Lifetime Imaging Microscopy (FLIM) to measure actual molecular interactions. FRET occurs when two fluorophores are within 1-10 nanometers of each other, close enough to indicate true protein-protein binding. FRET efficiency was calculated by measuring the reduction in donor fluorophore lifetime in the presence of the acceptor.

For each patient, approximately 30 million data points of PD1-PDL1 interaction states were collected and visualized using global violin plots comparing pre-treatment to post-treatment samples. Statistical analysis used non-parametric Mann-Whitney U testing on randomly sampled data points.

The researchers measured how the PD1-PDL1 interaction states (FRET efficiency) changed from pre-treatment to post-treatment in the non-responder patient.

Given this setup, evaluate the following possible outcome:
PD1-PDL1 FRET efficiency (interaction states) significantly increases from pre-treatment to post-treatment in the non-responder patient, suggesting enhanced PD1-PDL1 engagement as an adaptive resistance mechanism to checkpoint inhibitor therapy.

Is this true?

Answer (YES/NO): YES